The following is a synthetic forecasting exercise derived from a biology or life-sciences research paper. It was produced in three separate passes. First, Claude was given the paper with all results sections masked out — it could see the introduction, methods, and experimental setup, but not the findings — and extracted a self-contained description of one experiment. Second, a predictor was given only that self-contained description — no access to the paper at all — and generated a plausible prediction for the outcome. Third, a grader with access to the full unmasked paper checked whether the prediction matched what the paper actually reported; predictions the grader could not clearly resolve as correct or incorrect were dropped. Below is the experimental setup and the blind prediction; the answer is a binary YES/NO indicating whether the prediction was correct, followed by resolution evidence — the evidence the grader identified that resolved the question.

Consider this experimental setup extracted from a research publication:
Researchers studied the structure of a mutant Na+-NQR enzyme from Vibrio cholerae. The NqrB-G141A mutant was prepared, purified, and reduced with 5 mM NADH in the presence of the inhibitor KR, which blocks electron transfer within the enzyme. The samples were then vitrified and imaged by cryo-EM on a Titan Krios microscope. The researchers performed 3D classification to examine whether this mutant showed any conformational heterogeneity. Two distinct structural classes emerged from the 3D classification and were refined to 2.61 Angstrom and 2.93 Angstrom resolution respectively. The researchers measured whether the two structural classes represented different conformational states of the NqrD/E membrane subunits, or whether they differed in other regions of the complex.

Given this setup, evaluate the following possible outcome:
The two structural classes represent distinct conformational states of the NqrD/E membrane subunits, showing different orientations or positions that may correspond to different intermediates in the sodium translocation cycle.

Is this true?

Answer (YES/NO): YES